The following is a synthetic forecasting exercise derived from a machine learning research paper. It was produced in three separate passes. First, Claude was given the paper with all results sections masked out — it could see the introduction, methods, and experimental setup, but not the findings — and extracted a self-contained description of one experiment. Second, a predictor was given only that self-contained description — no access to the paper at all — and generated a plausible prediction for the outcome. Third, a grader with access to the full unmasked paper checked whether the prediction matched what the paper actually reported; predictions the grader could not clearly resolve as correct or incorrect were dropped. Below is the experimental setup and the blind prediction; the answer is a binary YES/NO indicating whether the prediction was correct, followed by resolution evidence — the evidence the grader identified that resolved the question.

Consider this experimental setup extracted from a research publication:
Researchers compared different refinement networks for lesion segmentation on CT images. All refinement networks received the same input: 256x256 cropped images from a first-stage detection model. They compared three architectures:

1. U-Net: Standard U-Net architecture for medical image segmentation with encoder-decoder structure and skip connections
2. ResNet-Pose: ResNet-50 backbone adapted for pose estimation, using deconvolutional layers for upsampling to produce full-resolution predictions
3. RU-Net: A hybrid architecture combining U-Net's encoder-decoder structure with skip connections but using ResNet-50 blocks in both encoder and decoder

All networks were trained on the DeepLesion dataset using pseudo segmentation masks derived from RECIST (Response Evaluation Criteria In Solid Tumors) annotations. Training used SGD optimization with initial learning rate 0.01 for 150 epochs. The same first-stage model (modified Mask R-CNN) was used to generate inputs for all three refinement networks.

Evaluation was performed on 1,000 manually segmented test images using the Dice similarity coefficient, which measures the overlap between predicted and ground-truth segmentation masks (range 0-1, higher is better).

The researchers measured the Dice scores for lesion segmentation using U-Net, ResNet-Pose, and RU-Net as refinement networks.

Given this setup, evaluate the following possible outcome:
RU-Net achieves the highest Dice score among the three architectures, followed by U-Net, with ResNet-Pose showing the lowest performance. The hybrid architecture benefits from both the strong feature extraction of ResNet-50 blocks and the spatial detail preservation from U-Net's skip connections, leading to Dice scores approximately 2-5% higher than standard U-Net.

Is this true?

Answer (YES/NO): NO